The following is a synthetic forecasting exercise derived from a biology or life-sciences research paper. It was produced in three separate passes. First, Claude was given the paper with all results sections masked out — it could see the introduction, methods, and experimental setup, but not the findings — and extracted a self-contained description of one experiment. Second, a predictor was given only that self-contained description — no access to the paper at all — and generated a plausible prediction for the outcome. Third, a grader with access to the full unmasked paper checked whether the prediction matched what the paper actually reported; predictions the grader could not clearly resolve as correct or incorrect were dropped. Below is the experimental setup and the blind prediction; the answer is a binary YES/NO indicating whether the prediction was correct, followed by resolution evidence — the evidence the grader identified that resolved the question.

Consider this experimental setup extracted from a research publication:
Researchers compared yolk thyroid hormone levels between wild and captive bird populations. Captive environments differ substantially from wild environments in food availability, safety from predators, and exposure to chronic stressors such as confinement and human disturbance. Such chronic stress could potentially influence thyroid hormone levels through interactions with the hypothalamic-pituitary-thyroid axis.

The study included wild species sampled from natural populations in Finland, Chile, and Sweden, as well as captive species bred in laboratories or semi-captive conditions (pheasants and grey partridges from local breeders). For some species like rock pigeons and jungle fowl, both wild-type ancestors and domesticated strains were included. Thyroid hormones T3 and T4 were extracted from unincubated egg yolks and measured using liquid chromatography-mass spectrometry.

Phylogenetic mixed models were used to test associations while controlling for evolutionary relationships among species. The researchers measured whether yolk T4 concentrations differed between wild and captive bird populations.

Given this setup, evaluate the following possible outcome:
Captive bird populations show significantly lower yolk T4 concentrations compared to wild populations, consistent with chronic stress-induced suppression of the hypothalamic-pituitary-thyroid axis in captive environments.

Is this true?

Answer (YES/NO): NO